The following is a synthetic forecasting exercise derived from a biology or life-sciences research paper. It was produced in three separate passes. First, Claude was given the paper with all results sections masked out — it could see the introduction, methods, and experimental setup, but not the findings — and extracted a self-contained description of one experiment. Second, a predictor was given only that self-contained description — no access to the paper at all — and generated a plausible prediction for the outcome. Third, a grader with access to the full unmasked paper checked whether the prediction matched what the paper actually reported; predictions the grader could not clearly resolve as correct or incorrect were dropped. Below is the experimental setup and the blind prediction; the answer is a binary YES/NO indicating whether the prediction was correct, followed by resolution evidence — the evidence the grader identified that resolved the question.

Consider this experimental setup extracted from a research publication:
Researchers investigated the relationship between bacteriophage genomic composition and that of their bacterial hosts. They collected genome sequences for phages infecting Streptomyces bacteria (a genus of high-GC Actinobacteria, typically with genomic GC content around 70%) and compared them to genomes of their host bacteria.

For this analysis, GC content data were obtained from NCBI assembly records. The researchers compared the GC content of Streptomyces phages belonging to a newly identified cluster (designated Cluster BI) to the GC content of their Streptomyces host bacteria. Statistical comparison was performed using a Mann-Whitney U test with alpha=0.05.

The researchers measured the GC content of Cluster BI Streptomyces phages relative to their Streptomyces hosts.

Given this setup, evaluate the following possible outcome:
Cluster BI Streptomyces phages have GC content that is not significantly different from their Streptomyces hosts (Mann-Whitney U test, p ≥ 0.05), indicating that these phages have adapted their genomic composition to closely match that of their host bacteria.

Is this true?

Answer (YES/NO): NO